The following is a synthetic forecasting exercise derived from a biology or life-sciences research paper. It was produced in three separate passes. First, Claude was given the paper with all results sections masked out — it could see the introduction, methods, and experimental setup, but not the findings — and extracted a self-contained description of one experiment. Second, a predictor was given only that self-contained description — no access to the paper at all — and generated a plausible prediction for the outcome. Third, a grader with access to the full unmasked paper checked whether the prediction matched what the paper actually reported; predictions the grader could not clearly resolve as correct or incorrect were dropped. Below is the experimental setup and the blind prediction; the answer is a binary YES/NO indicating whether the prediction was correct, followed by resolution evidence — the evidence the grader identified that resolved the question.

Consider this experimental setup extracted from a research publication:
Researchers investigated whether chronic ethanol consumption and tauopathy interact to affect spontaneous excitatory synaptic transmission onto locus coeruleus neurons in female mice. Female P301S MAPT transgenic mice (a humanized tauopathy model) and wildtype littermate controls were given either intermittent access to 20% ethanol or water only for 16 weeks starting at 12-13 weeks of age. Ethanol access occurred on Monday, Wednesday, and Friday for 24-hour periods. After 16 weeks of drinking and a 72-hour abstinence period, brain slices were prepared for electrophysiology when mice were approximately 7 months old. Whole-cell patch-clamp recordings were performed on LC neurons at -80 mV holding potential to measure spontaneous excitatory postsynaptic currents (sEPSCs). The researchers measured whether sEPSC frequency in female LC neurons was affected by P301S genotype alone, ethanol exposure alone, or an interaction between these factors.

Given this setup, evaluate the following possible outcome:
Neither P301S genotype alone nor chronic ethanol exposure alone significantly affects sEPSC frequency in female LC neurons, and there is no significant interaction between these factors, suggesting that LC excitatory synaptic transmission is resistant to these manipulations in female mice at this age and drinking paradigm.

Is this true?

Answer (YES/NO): NO